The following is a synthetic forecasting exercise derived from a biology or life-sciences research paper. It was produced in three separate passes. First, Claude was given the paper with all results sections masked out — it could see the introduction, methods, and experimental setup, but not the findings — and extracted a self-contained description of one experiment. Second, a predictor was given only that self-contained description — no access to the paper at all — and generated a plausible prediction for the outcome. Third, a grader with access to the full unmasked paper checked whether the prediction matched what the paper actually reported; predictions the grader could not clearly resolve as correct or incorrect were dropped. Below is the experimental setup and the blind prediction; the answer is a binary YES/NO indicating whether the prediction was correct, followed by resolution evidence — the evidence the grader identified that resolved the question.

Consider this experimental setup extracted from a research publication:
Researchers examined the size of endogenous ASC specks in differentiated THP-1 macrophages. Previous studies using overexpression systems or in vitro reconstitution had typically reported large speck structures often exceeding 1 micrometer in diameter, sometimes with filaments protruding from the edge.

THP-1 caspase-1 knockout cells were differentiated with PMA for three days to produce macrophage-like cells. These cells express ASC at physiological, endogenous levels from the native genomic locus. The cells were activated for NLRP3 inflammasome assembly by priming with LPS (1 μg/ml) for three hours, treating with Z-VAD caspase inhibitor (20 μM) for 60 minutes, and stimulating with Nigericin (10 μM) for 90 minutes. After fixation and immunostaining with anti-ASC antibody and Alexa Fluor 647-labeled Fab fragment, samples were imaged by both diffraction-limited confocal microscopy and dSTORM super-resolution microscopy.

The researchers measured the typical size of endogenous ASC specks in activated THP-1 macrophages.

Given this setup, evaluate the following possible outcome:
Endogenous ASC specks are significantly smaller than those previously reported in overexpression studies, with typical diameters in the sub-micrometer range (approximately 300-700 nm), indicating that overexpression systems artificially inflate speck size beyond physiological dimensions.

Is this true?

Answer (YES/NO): NO